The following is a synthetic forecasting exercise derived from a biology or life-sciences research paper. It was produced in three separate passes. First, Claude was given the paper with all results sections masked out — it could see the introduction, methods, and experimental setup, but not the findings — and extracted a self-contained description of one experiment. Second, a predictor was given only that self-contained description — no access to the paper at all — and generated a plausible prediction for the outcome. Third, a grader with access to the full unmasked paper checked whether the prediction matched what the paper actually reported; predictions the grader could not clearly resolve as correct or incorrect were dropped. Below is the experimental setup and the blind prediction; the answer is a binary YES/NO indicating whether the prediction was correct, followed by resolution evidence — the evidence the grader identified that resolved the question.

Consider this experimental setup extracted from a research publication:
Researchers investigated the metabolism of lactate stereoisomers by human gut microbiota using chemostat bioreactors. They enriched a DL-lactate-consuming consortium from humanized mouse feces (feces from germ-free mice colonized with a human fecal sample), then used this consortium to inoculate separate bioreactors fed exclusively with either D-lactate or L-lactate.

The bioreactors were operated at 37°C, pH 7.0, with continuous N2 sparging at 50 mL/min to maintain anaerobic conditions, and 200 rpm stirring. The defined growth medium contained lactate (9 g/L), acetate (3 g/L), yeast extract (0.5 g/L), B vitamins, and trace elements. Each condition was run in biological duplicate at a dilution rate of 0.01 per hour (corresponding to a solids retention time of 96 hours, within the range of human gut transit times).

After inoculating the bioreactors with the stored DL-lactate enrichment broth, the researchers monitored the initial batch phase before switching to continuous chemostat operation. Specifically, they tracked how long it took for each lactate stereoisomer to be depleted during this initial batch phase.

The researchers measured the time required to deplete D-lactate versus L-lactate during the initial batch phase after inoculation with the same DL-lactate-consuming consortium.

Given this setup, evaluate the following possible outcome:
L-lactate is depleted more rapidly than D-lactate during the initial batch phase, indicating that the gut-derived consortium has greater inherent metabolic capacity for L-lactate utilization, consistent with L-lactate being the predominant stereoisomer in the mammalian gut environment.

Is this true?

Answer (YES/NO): YES